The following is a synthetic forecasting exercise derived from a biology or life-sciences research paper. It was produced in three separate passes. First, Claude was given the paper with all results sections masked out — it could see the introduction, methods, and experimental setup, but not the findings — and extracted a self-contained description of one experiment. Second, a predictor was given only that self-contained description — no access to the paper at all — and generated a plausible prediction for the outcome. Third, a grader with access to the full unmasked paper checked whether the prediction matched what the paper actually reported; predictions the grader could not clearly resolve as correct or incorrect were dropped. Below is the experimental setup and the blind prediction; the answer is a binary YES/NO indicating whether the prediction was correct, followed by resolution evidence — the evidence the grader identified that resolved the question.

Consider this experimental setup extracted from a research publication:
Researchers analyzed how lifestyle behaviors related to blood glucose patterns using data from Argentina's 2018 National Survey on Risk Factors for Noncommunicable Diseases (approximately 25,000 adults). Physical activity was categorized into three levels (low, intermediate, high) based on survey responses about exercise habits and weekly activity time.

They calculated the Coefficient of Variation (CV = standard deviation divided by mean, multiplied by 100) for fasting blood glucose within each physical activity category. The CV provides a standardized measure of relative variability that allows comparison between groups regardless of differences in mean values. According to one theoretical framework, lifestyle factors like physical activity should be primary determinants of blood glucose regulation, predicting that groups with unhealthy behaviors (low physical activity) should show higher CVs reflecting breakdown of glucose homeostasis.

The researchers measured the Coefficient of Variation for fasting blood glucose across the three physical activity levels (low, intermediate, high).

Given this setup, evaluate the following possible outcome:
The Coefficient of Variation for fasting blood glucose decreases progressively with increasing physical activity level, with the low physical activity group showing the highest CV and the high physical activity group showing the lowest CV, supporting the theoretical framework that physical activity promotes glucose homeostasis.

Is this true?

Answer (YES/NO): NO